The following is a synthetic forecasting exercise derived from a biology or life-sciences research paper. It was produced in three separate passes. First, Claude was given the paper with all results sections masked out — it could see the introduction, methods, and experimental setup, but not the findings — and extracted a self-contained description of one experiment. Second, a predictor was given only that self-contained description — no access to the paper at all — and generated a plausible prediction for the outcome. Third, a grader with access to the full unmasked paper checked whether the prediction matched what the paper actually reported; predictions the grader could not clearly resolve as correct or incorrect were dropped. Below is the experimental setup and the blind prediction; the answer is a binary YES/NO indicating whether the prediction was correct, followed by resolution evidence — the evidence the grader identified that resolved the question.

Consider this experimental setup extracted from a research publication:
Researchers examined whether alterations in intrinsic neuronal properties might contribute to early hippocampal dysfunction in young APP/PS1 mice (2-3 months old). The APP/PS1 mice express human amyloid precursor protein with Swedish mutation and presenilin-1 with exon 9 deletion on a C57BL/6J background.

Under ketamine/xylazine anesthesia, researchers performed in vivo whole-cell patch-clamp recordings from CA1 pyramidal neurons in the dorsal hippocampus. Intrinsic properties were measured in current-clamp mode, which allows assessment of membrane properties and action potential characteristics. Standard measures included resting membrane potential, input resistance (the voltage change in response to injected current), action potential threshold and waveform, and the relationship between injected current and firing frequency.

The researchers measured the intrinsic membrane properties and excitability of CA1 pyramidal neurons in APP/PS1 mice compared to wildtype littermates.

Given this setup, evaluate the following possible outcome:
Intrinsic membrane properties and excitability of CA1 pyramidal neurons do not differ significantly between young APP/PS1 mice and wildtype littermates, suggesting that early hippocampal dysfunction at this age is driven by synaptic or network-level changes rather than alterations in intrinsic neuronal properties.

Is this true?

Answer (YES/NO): YES